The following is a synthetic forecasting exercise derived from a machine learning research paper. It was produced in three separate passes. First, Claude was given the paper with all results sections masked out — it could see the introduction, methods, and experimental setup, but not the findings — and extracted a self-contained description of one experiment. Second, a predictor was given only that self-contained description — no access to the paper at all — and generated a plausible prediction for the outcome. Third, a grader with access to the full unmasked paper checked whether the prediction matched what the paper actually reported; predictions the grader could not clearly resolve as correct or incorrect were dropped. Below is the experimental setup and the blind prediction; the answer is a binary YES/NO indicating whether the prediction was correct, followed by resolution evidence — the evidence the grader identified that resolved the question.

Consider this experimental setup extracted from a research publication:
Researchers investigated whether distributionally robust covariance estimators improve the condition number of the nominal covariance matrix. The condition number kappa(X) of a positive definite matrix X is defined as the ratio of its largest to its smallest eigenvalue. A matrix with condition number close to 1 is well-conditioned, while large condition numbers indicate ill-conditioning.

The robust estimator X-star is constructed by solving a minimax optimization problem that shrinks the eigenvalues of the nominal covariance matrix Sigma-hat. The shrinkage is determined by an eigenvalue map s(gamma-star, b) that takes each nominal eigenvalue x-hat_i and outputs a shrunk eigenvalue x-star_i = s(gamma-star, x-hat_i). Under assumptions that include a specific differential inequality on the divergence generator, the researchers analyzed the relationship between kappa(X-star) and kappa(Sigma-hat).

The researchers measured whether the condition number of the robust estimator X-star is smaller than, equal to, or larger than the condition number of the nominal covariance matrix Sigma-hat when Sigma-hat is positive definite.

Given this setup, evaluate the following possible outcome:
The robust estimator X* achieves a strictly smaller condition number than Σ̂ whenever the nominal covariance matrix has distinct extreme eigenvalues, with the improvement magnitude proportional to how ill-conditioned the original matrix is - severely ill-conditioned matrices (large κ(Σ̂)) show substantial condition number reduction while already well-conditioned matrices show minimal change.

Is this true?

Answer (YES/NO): NO